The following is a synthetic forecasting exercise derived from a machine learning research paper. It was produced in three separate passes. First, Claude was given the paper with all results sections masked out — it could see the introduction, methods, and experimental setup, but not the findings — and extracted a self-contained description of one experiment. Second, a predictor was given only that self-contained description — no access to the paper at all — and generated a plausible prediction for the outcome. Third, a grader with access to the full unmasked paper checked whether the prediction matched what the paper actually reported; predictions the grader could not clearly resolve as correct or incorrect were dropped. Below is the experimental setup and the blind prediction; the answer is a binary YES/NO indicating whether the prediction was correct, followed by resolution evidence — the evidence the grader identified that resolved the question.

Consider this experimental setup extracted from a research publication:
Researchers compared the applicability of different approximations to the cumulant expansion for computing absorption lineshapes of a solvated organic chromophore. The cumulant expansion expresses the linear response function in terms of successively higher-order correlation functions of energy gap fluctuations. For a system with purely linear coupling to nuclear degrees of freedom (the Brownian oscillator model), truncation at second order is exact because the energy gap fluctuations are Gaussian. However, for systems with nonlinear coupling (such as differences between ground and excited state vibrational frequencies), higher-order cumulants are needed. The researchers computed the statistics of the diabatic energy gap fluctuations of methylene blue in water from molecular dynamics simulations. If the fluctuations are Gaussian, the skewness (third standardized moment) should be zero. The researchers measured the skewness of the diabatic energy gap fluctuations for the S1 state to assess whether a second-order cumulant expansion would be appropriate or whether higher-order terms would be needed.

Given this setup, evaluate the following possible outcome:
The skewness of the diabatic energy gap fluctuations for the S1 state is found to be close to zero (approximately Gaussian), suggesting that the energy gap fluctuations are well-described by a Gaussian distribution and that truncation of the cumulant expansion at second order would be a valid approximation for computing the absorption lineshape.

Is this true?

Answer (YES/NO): YES